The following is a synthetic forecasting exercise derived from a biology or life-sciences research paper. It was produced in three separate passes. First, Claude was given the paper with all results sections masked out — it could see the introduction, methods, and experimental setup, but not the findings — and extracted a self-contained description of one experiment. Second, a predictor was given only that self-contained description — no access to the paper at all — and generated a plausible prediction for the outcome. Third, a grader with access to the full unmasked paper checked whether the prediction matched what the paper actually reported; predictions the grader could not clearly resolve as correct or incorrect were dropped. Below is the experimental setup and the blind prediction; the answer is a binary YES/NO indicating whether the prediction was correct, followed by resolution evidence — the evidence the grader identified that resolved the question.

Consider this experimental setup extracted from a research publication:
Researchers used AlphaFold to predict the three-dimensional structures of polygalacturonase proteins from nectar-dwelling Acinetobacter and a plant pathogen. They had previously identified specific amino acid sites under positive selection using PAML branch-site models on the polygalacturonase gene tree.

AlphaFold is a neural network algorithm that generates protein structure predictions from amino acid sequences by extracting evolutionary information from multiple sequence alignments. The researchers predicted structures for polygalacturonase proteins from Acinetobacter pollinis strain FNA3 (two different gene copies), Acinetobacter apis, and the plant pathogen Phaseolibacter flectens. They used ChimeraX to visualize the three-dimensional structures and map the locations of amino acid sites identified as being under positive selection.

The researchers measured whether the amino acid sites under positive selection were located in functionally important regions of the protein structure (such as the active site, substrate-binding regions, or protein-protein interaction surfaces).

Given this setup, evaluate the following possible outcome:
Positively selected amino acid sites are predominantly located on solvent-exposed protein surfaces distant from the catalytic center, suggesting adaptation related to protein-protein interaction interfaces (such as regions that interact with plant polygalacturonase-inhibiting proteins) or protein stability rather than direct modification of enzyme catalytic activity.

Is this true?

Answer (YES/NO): NO